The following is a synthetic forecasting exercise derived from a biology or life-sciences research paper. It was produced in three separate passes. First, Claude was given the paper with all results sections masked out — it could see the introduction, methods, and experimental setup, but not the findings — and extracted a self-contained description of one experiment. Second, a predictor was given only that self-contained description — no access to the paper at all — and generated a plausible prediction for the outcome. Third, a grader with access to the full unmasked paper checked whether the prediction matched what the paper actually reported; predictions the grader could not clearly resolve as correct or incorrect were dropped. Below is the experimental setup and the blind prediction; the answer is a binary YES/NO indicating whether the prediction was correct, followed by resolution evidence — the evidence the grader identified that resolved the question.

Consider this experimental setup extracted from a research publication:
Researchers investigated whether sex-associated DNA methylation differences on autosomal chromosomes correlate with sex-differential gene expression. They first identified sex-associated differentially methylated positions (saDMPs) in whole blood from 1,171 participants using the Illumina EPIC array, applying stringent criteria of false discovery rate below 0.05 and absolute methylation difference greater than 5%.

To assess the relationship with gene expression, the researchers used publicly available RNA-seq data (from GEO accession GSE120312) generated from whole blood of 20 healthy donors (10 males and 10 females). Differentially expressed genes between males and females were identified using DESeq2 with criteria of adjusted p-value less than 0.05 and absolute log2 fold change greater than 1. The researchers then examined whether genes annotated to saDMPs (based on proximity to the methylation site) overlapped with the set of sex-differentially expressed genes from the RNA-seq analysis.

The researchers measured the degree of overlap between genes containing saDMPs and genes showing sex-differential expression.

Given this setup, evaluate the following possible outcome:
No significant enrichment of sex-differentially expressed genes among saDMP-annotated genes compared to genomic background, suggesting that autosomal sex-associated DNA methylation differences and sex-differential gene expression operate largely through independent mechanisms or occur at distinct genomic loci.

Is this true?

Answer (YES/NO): YES